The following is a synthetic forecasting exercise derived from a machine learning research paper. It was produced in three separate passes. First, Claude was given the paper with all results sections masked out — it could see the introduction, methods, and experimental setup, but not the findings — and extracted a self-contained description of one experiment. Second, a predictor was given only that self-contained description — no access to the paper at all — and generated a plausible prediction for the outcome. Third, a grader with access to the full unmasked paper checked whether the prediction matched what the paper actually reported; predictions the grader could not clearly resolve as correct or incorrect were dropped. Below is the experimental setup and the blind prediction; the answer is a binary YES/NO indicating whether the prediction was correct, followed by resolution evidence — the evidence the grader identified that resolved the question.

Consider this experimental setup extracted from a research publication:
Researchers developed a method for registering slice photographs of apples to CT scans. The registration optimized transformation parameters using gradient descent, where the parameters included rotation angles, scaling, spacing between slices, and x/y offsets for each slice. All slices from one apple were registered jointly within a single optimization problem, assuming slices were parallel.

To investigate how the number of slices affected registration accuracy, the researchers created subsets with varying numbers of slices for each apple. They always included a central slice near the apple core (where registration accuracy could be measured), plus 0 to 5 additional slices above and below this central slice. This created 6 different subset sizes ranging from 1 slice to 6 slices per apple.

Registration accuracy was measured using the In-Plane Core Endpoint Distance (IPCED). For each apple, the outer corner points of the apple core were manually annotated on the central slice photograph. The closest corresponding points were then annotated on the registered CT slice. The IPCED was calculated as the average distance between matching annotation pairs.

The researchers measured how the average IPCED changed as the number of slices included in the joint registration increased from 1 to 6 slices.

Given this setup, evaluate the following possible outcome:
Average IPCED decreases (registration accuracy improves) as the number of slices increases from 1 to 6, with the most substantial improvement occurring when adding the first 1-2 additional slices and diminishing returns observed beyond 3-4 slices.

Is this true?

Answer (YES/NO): NO